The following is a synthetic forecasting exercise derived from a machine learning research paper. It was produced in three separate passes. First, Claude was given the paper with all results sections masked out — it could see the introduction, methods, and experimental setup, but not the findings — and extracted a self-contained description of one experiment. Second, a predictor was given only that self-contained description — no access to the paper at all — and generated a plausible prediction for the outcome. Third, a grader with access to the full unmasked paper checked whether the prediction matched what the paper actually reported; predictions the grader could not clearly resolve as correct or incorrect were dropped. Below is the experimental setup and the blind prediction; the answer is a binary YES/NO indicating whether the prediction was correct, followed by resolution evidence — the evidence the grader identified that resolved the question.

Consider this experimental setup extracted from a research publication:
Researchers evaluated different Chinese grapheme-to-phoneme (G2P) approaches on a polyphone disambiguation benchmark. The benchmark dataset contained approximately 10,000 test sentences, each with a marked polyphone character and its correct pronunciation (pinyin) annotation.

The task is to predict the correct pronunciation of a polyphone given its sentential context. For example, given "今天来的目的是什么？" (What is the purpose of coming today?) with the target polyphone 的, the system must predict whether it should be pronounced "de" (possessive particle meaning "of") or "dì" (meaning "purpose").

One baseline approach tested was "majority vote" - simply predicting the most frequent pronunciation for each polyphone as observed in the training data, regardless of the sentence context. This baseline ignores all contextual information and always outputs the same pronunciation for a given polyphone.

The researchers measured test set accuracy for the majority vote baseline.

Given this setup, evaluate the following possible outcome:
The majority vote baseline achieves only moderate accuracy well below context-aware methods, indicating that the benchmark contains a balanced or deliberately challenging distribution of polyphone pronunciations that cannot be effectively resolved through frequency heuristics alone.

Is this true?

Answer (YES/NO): NO